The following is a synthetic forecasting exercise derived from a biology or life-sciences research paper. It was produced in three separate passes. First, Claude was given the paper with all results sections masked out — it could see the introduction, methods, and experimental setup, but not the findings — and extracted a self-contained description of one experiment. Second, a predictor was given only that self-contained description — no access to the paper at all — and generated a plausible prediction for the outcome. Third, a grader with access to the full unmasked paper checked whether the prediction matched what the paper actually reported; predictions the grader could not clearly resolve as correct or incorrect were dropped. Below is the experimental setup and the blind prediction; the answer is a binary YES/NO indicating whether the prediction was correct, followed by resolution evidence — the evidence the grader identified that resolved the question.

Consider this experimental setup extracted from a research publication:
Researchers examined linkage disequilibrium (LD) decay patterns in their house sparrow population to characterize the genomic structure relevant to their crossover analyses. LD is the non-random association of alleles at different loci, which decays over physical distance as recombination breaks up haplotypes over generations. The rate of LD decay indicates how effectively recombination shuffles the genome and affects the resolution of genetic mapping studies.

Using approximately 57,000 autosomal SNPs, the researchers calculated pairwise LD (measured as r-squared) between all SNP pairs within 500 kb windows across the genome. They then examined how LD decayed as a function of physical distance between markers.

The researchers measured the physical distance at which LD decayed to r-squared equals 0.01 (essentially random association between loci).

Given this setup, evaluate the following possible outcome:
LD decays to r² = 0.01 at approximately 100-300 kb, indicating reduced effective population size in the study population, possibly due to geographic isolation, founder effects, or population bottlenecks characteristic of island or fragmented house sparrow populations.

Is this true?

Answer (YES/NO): YES